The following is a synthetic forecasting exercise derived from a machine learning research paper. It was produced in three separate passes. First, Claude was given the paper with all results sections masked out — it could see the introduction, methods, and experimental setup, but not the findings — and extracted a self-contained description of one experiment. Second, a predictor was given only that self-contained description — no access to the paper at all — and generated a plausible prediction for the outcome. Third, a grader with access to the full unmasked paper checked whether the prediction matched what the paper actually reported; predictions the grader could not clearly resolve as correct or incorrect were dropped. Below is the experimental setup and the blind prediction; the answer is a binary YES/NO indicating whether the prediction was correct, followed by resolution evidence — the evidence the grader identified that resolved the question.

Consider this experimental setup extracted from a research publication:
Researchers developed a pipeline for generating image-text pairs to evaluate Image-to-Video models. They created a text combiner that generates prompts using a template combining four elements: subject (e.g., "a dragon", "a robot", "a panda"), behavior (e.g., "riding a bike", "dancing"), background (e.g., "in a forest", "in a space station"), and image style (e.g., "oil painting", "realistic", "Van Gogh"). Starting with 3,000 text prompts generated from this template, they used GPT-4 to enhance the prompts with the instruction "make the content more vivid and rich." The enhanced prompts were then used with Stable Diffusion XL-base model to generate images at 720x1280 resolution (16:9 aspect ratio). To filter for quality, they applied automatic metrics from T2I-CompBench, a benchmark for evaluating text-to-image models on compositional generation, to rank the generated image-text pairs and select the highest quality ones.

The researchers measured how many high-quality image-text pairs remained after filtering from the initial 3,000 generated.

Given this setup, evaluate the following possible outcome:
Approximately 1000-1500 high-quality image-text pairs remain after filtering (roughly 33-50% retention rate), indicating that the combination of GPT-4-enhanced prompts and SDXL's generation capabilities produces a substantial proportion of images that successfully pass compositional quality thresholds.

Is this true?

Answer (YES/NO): NO